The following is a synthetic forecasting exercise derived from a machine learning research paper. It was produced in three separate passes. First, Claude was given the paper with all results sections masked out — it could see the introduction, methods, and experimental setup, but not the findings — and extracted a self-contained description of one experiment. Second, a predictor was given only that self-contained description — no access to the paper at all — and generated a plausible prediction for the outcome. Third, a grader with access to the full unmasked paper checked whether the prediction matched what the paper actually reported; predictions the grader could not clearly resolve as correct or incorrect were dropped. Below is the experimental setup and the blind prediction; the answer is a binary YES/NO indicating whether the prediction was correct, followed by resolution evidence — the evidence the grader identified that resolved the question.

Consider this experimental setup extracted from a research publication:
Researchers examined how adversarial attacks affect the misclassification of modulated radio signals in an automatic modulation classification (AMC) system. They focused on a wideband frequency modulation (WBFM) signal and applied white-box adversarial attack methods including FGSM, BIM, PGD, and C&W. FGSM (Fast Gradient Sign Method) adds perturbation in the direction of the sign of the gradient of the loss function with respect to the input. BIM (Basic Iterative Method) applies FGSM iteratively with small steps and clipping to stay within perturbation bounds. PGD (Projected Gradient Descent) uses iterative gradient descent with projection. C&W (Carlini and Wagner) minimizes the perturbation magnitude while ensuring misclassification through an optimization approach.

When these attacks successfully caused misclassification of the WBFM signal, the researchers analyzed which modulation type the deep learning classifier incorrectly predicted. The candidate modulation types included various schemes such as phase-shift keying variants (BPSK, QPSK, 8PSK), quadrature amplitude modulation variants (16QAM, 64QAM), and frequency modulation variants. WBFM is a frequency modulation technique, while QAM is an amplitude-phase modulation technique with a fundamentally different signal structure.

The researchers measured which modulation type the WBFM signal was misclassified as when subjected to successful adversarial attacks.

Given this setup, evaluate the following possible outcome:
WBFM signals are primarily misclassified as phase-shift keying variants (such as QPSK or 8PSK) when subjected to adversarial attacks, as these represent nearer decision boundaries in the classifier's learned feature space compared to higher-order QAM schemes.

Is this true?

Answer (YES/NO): NO